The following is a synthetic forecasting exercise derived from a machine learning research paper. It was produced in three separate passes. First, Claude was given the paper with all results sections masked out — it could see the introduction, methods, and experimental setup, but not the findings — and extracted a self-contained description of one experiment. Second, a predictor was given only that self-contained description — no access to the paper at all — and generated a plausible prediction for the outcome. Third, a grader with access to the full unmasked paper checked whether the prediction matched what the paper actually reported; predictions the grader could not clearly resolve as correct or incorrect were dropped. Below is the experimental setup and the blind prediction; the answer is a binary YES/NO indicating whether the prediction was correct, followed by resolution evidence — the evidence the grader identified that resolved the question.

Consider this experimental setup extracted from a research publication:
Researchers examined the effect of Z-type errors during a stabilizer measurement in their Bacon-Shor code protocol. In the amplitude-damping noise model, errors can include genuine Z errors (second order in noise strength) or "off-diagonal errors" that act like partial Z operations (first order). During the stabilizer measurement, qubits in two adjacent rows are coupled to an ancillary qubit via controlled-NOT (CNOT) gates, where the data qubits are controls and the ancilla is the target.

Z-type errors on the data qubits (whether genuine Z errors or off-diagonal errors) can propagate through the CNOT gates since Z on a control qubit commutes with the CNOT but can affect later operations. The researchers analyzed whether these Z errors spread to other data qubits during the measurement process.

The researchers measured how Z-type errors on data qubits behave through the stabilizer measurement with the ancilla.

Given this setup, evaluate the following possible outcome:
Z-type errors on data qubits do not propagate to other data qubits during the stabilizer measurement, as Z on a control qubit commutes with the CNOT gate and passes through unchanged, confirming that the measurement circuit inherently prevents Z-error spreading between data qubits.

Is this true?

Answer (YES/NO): YES